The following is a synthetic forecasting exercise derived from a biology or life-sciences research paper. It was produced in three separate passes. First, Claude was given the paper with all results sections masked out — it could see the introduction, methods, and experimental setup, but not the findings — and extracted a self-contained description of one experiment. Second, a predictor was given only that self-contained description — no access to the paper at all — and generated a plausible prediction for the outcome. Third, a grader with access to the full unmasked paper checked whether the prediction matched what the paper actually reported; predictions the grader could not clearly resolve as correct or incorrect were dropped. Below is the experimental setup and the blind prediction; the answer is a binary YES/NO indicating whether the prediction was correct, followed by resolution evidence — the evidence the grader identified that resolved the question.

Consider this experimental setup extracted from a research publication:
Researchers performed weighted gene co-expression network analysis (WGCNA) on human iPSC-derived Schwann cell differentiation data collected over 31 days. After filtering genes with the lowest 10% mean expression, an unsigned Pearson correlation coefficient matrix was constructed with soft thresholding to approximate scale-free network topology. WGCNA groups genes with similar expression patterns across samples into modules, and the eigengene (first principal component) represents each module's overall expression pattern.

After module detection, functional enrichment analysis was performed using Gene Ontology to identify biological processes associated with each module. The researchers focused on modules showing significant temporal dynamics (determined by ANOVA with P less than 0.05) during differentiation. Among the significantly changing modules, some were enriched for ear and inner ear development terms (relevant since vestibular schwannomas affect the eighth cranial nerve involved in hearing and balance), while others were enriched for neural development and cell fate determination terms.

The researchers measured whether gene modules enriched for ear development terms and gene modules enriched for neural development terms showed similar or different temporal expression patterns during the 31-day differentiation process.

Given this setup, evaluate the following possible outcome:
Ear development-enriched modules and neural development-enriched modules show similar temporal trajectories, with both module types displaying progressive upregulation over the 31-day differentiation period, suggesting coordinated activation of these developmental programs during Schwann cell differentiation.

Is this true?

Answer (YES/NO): NO